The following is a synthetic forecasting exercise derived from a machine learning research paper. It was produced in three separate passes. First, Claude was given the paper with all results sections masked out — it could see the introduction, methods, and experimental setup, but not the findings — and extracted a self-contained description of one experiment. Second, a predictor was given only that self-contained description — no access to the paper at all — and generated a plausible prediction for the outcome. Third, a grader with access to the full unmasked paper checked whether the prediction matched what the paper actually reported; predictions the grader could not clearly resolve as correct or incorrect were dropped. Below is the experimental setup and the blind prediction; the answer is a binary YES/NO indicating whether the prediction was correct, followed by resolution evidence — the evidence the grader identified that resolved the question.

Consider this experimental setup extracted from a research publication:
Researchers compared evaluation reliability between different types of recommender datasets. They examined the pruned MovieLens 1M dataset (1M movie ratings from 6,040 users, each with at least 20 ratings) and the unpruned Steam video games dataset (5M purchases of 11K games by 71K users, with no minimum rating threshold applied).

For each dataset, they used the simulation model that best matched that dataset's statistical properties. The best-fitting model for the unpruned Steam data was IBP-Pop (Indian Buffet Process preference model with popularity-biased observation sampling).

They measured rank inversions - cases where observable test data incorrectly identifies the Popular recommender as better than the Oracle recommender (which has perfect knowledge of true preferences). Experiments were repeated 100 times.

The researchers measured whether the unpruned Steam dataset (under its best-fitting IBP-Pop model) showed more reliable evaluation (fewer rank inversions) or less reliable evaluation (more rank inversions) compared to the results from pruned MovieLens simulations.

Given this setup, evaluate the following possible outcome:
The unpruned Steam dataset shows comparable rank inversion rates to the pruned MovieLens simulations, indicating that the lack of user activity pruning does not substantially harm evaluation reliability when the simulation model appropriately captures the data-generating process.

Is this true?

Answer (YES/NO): NO